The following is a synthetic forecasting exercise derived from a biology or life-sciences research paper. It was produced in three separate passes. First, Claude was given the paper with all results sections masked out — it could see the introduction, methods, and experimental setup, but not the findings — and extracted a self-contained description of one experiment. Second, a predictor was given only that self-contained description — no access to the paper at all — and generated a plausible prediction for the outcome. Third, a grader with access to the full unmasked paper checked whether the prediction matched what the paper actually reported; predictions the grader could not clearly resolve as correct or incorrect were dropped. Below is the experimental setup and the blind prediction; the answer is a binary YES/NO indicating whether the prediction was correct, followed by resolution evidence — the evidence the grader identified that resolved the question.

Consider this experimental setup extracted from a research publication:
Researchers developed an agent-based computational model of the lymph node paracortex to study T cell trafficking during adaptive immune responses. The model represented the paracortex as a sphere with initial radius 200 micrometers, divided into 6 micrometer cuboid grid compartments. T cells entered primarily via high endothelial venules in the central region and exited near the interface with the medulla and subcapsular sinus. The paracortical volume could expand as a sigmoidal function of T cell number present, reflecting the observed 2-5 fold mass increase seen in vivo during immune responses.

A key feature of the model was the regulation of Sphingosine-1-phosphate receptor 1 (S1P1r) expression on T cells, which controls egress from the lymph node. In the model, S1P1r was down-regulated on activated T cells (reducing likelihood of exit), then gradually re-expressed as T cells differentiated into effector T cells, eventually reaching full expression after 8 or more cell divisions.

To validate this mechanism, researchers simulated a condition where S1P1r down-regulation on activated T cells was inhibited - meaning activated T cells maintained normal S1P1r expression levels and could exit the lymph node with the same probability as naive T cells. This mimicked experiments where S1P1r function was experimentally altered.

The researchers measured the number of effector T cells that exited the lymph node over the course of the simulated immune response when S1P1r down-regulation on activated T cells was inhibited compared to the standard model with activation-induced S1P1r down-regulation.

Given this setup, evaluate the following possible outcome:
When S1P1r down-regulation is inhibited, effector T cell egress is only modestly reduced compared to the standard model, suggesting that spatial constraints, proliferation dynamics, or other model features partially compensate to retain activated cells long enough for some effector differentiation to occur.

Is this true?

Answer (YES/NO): NO